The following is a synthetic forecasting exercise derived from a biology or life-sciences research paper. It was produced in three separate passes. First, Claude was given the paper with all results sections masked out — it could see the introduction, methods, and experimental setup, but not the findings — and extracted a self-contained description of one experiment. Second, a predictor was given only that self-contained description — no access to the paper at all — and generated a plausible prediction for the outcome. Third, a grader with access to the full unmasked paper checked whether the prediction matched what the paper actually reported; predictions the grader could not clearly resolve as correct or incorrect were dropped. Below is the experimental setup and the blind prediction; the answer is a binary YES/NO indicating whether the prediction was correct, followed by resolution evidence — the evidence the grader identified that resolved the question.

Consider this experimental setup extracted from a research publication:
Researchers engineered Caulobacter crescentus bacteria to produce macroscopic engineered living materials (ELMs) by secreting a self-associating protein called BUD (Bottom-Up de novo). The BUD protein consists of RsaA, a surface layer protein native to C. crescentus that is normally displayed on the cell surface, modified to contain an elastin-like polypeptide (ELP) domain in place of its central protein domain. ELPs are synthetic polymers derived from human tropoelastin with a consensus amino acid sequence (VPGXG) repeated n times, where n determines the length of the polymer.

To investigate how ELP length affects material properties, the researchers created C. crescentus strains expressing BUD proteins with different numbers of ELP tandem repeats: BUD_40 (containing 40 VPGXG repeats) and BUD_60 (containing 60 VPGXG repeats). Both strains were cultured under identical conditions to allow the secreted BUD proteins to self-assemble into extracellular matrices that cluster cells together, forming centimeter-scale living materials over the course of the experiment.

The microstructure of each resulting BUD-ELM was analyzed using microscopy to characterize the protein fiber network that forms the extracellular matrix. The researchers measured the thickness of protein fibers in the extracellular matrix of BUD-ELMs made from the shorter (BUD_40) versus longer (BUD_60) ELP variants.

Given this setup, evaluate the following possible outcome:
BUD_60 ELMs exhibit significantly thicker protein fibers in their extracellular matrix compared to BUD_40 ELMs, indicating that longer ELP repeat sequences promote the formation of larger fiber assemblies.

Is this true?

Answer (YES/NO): NO